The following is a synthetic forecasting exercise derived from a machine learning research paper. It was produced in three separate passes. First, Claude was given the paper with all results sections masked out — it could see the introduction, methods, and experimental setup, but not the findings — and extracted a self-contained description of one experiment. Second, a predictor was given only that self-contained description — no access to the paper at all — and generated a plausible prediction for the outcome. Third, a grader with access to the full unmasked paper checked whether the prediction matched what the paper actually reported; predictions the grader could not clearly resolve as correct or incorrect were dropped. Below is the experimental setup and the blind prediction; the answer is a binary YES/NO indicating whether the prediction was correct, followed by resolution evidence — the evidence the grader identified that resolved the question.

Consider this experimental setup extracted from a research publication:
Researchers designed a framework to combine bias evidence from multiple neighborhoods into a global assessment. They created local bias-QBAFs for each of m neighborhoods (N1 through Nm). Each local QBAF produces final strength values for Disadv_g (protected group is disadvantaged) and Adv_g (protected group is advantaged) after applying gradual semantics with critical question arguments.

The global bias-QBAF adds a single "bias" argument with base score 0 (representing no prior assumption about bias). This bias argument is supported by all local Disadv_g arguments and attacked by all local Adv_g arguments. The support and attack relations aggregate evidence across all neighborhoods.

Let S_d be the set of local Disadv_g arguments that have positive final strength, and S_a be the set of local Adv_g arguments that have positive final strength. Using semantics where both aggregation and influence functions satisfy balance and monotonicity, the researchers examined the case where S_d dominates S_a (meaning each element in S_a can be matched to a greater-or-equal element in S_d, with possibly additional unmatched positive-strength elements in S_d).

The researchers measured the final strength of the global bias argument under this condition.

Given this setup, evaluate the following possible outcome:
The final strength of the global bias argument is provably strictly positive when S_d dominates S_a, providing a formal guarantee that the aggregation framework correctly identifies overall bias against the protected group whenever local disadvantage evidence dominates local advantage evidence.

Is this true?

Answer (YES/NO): NO